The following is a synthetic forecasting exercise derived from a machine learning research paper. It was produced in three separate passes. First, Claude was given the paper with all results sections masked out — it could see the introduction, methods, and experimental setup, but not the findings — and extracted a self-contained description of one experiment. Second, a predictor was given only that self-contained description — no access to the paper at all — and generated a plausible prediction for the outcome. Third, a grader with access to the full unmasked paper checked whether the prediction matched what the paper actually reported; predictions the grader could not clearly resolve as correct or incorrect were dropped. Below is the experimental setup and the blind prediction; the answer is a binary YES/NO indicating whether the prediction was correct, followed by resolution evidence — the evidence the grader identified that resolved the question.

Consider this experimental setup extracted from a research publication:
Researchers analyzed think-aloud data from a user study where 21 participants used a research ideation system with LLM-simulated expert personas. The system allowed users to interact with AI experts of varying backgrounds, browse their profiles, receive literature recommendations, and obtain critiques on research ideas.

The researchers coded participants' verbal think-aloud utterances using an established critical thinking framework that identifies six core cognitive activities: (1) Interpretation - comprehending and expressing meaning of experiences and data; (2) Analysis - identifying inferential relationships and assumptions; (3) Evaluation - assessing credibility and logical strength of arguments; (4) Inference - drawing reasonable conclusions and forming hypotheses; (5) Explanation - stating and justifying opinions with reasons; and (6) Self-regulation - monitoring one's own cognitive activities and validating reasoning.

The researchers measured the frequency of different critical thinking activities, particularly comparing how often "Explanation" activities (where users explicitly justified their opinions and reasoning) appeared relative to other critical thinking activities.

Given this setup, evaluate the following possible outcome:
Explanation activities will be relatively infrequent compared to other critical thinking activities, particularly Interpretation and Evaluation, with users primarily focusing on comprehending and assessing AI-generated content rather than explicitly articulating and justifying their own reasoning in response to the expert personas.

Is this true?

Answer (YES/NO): YES